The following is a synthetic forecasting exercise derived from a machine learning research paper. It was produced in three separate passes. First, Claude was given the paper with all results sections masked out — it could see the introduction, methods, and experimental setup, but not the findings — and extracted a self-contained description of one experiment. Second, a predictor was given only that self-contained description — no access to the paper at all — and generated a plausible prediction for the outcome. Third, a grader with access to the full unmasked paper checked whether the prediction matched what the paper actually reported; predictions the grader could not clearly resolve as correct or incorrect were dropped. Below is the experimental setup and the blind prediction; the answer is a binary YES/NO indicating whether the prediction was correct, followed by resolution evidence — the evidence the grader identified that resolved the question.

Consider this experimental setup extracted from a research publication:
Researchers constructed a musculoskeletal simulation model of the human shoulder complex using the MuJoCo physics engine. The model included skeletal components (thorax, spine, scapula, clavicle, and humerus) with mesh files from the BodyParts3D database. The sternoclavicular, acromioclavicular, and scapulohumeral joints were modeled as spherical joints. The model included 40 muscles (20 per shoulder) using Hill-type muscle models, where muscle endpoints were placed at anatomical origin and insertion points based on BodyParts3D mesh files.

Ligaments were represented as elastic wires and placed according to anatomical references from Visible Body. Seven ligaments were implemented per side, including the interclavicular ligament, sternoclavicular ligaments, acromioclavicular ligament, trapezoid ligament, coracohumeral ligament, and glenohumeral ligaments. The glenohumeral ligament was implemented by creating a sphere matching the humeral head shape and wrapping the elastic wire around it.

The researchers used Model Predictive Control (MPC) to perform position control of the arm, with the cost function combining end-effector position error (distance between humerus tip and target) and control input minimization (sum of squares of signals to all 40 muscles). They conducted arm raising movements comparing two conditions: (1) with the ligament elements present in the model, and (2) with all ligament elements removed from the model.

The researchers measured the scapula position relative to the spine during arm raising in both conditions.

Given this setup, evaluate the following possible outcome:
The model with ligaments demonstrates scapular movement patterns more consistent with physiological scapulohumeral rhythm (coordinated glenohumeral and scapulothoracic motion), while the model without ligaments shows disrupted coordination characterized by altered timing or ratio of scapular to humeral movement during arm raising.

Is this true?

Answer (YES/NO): NO